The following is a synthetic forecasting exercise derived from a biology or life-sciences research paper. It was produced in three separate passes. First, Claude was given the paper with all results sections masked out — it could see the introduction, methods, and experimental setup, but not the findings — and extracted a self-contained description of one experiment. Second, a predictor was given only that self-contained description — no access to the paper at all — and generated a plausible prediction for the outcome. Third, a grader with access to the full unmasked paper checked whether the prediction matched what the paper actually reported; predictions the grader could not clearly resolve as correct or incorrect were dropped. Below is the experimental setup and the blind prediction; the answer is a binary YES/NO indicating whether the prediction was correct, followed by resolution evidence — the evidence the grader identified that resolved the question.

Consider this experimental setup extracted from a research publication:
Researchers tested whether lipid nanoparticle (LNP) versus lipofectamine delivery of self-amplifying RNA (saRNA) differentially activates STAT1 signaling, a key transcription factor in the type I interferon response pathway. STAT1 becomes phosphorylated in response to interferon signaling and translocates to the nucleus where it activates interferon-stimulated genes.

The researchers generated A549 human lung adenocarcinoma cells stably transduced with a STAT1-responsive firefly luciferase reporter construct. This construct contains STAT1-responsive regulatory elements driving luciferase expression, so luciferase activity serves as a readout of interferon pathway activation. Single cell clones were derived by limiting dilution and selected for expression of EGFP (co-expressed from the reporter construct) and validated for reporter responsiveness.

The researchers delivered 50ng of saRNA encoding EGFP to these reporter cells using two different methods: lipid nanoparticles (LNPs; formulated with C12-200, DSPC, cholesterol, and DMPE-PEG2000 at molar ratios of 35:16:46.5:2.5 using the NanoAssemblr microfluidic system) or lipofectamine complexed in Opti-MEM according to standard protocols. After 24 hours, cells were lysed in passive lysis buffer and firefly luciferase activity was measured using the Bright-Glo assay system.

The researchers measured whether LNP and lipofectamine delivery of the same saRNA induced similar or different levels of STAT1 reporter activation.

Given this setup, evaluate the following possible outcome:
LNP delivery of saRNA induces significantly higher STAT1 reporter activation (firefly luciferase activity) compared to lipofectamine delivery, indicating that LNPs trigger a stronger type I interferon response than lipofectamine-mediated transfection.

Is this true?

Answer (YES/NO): NO